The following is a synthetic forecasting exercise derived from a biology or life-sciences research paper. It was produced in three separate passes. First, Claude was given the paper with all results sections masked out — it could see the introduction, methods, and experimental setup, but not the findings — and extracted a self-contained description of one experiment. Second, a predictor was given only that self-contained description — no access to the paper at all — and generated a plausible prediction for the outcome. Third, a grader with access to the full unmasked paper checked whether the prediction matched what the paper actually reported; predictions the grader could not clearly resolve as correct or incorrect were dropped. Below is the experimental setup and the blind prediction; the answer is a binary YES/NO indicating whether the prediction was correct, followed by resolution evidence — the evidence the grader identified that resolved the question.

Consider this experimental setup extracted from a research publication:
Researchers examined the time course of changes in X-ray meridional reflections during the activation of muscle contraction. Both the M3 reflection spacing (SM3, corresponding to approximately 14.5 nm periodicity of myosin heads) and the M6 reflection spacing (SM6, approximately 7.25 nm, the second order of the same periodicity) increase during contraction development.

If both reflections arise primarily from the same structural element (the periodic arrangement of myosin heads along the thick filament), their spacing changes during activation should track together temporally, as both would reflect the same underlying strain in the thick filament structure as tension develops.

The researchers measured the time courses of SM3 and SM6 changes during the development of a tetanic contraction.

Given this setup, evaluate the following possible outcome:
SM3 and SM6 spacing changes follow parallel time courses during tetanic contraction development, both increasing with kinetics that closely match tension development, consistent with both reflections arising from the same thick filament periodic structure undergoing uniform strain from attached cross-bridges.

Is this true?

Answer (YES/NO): NO